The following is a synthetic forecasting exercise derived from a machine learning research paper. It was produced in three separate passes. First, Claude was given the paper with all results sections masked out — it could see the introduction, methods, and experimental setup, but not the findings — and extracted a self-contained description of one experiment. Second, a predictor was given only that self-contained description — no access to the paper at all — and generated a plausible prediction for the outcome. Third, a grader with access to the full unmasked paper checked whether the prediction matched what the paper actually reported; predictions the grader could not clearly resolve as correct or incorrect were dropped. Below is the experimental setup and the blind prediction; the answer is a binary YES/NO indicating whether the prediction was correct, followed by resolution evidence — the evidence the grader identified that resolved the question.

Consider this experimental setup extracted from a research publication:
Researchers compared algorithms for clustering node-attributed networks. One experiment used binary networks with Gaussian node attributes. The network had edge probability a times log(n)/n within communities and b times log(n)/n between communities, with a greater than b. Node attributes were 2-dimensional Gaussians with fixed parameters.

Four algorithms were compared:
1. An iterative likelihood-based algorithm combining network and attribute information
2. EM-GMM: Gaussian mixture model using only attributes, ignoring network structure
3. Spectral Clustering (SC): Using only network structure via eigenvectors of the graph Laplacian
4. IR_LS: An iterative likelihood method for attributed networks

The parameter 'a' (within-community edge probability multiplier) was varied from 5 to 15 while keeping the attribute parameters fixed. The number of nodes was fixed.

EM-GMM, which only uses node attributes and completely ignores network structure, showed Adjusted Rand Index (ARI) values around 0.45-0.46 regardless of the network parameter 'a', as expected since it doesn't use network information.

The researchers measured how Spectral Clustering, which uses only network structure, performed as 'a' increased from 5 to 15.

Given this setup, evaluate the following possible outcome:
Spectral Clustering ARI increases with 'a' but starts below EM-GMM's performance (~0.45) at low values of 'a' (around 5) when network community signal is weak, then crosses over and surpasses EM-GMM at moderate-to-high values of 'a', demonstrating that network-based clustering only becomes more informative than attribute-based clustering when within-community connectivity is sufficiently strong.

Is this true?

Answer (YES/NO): YES